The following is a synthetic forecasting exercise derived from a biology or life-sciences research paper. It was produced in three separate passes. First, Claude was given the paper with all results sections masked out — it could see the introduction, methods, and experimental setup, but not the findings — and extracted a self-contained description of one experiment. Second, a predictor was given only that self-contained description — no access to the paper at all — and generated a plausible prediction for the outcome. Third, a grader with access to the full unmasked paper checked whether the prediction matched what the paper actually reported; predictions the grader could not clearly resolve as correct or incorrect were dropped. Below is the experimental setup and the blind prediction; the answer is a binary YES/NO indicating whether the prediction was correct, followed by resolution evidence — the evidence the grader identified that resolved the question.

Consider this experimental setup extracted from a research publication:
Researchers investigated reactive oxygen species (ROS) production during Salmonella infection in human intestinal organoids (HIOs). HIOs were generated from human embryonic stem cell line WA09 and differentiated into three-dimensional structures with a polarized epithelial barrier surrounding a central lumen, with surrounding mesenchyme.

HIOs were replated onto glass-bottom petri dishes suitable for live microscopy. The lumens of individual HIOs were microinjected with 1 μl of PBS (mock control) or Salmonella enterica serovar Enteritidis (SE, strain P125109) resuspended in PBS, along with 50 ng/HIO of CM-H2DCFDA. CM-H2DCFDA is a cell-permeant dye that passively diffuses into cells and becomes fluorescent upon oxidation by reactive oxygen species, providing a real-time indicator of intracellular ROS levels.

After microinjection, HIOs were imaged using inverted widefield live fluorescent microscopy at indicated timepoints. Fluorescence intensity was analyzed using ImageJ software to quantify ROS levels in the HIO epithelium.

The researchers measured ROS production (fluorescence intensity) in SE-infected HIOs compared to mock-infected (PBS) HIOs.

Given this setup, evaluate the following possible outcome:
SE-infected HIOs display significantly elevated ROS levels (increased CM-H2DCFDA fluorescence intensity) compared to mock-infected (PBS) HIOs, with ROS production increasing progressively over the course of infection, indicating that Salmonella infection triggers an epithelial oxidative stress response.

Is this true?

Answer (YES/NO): NO